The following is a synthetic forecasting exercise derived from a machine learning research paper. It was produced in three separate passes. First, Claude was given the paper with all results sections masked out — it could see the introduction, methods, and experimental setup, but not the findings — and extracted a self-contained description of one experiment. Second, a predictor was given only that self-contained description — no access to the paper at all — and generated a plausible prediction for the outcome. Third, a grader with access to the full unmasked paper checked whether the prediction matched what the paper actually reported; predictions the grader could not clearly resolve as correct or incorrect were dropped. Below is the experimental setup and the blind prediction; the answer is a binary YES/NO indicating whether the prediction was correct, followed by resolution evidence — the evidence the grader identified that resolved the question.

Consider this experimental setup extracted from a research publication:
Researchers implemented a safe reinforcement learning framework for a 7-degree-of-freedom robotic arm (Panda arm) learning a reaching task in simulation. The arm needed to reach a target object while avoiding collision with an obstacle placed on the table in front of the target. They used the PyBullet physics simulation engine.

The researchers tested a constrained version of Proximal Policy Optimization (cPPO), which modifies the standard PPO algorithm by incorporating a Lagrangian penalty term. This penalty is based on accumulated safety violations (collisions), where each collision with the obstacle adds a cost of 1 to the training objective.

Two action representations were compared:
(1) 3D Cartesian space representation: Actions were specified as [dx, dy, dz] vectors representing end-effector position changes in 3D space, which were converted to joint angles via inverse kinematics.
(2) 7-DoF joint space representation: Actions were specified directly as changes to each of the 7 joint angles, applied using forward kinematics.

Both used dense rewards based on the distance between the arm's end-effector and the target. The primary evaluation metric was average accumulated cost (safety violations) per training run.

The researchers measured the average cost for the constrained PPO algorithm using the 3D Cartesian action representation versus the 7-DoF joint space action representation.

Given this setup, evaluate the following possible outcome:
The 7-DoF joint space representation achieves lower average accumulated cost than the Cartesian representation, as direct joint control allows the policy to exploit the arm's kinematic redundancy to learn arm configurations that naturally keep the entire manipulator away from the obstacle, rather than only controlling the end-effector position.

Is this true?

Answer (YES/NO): NO